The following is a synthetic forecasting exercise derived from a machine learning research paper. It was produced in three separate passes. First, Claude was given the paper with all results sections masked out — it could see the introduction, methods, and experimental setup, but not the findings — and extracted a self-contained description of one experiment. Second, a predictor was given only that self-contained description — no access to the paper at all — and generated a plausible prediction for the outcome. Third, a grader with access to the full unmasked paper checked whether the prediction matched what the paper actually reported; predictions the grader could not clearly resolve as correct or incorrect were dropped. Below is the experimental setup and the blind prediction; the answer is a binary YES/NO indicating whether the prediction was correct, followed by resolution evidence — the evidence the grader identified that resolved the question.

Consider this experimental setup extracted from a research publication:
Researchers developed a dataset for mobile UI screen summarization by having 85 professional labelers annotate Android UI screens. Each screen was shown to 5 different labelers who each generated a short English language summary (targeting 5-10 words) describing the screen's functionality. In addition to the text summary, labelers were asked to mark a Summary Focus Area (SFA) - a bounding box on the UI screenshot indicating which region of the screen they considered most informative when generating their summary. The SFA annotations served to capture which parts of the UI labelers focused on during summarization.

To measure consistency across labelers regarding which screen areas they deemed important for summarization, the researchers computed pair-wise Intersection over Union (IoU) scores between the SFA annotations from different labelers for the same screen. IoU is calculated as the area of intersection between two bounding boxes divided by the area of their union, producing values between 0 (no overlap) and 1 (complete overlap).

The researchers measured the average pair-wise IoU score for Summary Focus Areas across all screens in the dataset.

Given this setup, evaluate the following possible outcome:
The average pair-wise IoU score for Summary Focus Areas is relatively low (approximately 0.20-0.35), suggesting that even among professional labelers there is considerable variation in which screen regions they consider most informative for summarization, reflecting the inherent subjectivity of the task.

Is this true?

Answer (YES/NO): NO